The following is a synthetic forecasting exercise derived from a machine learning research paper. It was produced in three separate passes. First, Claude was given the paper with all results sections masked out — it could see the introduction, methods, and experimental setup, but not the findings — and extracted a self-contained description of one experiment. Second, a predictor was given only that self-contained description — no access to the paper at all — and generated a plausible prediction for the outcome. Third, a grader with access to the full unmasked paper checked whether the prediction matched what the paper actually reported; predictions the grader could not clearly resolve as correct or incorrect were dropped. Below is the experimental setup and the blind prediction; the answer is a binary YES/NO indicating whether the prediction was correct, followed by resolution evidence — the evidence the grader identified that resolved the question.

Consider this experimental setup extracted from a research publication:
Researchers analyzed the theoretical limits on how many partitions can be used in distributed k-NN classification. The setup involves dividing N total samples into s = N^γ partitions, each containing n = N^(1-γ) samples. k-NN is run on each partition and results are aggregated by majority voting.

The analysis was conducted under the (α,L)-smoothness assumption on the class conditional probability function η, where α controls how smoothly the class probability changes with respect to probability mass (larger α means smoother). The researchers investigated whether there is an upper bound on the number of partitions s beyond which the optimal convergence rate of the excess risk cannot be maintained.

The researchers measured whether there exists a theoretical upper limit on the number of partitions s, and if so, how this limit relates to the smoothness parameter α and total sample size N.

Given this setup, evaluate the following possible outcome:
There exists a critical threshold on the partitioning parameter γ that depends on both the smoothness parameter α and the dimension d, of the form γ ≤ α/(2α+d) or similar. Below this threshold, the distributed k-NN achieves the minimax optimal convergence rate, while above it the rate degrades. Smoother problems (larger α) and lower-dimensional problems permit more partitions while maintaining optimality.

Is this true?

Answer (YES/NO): NO